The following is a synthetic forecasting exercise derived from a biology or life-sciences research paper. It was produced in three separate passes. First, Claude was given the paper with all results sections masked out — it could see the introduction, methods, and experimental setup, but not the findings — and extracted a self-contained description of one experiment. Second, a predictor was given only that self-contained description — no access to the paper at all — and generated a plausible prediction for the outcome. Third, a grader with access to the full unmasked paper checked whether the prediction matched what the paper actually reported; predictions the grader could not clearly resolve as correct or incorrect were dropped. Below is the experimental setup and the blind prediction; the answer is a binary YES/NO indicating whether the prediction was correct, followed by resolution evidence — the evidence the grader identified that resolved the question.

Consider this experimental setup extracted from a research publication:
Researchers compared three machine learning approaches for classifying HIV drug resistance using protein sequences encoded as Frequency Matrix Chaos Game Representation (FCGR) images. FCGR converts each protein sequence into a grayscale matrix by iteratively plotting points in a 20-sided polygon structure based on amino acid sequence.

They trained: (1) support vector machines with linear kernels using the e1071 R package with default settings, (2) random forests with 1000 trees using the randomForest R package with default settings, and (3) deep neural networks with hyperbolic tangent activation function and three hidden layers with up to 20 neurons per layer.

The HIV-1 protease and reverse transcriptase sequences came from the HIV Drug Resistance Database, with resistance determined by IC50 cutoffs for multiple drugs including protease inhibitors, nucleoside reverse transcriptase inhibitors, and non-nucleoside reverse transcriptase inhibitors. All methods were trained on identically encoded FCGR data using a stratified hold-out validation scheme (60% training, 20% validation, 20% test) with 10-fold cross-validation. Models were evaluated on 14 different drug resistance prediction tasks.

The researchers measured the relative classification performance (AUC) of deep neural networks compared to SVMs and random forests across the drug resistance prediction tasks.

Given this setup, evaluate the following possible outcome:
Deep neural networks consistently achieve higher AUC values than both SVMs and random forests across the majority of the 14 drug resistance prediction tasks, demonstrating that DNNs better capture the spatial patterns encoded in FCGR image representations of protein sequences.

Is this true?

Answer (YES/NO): YES